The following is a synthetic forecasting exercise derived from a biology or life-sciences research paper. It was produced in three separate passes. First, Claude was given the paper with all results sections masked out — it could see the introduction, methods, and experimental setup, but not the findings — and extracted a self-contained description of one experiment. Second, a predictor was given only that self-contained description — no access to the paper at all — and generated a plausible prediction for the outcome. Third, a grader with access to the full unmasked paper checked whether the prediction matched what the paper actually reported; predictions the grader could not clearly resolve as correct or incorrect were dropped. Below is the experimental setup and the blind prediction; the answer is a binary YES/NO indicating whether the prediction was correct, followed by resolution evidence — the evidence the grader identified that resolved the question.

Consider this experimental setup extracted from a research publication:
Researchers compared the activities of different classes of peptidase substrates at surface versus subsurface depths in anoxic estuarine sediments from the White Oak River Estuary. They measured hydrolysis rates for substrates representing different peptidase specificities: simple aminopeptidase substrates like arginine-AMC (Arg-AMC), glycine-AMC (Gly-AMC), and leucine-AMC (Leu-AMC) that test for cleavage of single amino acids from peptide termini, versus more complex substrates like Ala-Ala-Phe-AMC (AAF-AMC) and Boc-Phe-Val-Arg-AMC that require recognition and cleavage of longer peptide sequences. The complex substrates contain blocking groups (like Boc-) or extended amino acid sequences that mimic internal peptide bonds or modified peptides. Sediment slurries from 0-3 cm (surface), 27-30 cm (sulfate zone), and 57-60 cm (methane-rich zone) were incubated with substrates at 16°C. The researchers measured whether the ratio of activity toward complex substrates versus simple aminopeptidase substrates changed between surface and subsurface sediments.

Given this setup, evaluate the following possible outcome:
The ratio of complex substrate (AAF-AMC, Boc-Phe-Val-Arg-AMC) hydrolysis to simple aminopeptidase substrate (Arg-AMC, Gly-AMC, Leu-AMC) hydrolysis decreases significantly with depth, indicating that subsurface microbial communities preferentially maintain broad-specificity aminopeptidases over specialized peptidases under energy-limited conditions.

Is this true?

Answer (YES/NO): NO